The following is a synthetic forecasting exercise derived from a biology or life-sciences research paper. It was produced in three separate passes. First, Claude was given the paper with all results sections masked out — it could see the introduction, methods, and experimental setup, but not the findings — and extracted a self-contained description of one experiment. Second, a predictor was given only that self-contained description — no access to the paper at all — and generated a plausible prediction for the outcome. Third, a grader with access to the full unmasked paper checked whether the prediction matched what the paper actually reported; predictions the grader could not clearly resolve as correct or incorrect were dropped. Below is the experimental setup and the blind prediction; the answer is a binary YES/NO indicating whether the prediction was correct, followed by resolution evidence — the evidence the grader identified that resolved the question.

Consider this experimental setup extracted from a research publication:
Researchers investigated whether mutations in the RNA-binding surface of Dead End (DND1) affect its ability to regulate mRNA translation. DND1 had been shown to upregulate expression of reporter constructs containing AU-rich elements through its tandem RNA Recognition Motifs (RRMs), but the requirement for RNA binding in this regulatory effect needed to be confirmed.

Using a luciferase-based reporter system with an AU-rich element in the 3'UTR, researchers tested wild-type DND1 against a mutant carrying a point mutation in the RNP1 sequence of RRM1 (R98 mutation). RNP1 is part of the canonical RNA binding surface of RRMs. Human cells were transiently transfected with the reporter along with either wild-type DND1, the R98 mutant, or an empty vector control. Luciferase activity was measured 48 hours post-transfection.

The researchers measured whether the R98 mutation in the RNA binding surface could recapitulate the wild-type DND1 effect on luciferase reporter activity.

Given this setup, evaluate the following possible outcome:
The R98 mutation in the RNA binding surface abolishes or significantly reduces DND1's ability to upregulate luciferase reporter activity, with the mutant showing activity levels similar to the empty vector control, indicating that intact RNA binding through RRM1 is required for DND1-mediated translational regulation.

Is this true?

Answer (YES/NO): YES